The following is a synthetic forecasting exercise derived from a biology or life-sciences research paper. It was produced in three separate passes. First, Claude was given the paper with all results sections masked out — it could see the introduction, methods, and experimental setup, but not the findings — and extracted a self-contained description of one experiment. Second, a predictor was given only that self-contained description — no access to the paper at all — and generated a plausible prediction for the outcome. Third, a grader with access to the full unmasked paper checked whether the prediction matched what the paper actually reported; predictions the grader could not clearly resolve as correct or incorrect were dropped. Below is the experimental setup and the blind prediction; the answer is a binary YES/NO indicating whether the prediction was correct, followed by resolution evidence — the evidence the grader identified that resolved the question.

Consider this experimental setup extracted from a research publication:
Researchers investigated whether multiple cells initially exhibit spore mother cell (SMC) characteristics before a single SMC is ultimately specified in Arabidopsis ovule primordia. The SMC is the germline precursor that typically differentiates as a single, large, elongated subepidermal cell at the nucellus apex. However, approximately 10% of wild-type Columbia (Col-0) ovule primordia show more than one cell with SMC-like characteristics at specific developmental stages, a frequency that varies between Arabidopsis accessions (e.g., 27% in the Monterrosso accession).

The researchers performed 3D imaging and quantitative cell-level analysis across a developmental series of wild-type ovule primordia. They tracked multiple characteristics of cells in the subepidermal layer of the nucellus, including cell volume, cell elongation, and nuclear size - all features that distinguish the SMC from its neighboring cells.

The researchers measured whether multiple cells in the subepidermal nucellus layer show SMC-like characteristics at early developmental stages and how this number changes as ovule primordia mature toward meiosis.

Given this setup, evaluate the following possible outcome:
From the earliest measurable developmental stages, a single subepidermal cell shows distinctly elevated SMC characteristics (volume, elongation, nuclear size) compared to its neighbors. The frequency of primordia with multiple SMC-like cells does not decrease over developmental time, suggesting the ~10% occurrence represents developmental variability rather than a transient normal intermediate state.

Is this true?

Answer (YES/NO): NO